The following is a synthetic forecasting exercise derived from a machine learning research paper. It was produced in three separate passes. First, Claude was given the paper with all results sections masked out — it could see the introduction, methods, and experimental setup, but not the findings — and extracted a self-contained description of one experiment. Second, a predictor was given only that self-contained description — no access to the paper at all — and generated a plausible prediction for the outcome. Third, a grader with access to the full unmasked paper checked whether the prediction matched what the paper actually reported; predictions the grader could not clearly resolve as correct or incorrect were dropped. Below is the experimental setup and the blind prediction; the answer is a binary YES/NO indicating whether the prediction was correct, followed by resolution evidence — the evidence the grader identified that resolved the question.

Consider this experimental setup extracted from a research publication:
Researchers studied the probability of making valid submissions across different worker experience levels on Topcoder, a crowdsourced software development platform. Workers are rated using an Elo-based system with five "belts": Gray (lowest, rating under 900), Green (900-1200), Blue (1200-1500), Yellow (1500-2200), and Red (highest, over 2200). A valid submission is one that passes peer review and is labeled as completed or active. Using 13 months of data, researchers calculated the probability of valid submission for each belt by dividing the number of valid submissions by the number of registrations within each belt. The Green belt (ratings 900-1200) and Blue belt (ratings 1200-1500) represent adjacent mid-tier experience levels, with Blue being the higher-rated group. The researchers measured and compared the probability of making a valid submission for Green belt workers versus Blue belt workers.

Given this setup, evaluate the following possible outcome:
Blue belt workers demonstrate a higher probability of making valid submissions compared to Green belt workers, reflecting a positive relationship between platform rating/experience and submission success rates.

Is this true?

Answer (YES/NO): NO